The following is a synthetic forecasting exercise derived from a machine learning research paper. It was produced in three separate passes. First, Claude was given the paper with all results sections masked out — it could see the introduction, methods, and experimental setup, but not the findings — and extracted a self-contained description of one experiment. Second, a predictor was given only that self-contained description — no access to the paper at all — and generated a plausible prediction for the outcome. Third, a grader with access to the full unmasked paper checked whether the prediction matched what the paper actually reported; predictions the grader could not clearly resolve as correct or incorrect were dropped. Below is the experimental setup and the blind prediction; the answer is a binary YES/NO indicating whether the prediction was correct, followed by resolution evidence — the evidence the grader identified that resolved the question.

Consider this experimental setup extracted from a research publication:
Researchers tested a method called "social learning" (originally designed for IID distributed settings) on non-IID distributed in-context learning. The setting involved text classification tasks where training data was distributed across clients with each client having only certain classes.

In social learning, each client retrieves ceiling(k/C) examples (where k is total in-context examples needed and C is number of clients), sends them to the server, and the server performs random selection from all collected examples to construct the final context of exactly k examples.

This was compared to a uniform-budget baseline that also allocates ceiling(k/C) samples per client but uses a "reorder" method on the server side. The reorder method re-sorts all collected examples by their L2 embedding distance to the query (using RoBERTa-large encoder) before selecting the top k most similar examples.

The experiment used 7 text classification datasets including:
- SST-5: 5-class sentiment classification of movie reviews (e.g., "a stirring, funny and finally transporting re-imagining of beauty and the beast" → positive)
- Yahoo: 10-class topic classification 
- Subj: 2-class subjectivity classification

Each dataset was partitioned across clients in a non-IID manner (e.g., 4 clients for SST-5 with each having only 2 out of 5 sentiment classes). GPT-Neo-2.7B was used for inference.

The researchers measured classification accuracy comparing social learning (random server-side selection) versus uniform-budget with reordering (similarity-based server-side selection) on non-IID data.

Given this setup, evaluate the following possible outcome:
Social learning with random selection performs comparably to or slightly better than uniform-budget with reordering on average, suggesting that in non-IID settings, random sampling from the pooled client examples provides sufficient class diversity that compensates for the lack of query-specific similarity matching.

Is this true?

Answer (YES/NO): NO